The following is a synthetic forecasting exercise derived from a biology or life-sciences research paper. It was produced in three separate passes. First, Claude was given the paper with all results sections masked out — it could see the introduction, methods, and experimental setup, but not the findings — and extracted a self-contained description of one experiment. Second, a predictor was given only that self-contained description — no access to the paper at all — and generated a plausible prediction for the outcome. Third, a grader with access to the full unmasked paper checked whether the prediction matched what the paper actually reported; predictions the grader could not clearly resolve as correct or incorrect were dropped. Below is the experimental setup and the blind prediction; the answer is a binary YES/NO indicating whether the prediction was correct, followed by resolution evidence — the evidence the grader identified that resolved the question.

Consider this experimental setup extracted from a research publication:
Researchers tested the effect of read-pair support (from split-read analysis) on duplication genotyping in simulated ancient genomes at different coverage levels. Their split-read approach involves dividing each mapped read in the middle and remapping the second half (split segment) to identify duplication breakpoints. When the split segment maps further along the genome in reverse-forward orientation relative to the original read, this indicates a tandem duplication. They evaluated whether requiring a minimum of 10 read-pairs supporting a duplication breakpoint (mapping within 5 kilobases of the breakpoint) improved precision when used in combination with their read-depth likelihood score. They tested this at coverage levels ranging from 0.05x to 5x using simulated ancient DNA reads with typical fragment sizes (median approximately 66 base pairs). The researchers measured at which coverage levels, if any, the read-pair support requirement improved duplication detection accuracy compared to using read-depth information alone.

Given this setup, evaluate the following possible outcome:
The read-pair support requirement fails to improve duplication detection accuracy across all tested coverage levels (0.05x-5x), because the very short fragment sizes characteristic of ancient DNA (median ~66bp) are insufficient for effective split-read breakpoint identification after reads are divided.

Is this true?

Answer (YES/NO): NO